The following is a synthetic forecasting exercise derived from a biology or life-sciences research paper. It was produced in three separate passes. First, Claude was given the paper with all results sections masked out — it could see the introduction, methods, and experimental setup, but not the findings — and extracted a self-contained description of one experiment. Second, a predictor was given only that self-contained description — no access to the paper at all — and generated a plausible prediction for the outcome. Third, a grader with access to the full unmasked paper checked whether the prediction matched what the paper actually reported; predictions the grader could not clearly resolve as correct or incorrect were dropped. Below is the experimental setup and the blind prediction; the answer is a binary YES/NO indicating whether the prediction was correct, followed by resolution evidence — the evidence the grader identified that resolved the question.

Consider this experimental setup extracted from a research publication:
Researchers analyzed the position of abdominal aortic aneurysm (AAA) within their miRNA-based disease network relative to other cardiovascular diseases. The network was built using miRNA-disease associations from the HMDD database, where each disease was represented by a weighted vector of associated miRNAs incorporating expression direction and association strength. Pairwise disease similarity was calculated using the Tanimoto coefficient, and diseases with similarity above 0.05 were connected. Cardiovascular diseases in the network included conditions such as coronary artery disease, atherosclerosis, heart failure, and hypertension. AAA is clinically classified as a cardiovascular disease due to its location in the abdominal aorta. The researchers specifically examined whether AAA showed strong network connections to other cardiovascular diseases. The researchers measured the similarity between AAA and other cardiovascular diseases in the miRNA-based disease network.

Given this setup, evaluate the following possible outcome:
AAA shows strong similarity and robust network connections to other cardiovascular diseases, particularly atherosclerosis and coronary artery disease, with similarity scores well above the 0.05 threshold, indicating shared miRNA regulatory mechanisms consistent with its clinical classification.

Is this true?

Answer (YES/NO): NO